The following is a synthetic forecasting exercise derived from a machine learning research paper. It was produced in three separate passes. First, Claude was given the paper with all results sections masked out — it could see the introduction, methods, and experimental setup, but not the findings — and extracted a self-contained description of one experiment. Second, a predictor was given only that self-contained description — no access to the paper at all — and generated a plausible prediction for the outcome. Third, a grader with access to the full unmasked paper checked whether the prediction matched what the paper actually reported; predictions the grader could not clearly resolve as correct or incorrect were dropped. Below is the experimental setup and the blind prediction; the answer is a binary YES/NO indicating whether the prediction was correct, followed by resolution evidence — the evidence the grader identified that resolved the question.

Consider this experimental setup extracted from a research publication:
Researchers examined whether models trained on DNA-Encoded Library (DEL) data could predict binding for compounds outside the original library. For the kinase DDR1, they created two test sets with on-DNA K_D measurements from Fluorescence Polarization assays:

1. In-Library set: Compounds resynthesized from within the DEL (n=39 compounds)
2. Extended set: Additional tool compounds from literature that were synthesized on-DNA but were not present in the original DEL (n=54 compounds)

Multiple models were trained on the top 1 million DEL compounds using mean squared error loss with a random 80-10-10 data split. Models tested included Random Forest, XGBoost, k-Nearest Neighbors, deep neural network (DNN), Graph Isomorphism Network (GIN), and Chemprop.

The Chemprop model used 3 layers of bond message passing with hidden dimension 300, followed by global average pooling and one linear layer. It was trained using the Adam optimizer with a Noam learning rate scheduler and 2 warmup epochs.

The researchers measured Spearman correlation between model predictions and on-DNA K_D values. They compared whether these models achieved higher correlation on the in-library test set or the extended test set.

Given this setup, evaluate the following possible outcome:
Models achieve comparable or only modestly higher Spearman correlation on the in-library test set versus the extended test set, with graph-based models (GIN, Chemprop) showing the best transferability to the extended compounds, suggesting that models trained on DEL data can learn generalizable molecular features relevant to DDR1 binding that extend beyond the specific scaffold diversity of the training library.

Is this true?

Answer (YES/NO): NO